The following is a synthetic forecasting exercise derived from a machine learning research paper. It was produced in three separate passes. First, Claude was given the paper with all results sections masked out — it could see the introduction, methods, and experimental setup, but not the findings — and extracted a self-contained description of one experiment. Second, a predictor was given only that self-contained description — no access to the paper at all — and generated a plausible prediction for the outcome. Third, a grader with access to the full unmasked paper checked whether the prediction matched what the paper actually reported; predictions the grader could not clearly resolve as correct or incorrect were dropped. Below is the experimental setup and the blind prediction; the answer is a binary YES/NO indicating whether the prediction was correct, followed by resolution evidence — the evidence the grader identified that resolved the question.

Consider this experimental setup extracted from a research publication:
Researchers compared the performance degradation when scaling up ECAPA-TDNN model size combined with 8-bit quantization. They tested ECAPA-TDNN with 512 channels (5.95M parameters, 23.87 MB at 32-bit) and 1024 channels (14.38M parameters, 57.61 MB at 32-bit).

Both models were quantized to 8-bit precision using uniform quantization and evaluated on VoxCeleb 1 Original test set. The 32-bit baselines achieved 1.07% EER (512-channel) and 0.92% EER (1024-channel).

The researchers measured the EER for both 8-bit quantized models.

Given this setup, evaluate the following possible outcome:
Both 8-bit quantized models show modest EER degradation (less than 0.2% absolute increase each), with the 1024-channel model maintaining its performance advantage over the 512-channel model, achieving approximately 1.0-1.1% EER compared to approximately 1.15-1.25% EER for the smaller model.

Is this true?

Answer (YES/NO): NO